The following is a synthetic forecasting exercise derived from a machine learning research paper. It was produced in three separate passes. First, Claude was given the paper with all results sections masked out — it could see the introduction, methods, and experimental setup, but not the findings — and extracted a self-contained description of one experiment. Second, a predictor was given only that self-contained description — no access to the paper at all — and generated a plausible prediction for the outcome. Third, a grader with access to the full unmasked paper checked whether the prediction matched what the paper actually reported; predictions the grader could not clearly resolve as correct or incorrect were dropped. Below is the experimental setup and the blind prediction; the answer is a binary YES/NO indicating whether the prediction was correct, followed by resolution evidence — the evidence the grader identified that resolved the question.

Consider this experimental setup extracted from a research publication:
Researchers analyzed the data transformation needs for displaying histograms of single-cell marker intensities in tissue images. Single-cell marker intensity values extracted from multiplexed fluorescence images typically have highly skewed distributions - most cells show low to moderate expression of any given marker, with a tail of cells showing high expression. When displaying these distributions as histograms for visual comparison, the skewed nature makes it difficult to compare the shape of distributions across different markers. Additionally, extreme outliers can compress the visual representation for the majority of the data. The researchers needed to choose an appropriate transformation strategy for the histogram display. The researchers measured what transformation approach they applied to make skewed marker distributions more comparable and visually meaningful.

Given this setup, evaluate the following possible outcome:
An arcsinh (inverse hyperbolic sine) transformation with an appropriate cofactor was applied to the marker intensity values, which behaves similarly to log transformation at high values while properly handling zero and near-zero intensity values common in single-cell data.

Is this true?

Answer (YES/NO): NO